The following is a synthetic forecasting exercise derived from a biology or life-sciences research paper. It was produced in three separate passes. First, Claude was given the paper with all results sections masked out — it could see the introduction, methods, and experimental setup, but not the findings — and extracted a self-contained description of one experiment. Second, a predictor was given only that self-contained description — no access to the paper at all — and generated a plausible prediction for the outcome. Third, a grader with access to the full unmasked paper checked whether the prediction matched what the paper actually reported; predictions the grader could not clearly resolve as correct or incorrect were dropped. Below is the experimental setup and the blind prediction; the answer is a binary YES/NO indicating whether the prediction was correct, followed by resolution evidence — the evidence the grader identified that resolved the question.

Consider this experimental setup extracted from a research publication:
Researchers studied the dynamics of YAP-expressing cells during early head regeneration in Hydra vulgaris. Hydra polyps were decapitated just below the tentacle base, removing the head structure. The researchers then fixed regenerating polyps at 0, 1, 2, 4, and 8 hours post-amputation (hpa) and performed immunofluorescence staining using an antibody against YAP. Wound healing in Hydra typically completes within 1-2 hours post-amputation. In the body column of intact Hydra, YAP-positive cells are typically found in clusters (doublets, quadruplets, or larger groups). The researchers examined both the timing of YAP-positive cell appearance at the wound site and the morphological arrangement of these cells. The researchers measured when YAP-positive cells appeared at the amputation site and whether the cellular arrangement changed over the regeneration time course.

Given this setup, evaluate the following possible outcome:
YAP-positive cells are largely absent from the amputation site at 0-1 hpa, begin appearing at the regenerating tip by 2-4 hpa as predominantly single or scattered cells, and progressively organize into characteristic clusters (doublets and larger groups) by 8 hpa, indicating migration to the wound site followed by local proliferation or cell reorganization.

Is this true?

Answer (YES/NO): NO